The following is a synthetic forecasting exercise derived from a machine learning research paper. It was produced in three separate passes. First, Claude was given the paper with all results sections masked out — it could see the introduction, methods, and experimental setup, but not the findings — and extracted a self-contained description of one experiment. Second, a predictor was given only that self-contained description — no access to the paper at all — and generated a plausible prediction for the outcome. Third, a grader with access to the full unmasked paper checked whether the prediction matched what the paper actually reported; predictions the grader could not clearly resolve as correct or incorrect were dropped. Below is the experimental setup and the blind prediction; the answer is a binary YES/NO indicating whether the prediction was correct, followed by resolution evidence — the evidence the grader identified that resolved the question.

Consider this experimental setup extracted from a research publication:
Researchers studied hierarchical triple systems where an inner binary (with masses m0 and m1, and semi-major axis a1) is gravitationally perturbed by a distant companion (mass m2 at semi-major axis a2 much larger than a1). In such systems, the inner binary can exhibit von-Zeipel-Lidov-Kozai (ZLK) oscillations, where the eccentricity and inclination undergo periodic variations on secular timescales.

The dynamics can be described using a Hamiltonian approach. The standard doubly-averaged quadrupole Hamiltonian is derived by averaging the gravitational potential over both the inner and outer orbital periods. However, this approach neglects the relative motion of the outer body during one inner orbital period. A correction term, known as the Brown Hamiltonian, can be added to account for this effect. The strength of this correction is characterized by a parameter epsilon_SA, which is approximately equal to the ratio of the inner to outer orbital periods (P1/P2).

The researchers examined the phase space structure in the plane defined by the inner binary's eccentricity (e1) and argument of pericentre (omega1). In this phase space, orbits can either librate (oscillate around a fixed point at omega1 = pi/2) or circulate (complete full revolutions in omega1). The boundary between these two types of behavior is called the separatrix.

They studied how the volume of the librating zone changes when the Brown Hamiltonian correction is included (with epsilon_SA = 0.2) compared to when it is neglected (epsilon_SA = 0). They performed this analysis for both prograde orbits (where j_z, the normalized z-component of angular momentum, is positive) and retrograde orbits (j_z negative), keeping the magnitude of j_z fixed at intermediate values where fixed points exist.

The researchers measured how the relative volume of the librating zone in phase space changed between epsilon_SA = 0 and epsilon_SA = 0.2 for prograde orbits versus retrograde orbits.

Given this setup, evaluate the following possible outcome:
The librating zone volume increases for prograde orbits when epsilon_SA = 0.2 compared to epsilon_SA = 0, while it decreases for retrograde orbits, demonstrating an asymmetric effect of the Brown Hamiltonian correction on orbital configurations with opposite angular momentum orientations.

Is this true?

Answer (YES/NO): NO